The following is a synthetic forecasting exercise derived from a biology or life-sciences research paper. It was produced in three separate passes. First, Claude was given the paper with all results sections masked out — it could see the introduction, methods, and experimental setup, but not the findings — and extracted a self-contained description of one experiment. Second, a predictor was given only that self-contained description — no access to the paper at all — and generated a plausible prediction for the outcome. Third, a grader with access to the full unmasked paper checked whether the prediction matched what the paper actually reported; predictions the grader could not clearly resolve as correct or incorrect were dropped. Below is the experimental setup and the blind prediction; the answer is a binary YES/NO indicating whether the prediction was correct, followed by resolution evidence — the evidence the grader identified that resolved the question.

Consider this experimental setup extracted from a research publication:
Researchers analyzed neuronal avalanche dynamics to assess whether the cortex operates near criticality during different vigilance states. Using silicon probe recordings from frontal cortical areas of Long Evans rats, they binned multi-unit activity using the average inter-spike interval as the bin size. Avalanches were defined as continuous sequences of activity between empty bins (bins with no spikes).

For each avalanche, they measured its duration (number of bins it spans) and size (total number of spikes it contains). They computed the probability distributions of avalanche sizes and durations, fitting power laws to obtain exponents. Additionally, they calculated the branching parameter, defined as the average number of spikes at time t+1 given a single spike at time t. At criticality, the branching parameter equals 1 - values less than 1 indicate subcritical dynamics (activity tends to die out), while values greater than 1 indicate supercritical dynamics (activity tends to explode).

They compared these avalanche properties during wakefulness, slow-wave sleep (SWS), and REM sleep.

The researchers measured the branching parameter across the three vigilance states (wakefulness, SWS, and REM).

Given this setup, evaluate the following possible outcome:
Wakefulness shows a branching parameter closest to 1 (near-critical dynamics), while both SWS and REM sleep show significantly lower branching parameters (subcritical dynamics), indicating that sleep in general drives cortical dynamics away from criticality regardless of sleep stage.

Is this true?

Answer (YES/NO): NO